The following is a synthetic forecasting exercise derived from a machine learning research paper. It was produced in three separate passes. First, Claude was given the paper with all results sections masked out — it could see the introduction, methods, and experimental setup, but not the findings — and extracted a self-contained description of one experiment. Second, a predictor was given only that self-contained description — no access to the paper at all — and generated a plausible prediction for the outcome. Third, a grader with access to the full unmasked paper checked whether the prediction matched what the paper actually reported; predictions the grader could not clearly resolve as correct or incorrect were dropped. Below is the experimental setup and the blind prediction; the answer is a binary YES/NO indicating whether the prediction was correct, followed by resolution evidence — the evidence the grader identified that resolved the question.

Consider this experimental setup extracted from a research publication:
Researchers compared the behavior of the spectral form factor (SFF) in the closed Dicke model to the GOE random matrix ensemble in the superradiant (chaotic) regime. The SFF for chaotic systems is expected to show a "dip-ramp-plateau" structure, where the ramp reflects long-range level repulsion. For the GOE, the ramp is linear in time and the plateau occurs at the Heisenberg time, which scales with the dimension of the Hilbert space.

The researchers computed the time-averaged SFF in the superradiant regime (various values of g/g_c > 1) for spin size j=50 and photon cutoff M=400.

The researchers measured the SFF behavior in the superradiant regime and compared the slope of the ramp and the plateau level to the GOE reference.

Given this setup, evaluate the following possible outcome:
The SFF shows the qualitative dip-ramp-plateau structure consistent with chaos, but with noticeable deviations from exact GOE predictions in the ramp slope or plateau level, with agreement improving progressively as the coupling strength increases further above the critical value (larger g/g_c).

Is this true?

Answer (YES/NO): NO